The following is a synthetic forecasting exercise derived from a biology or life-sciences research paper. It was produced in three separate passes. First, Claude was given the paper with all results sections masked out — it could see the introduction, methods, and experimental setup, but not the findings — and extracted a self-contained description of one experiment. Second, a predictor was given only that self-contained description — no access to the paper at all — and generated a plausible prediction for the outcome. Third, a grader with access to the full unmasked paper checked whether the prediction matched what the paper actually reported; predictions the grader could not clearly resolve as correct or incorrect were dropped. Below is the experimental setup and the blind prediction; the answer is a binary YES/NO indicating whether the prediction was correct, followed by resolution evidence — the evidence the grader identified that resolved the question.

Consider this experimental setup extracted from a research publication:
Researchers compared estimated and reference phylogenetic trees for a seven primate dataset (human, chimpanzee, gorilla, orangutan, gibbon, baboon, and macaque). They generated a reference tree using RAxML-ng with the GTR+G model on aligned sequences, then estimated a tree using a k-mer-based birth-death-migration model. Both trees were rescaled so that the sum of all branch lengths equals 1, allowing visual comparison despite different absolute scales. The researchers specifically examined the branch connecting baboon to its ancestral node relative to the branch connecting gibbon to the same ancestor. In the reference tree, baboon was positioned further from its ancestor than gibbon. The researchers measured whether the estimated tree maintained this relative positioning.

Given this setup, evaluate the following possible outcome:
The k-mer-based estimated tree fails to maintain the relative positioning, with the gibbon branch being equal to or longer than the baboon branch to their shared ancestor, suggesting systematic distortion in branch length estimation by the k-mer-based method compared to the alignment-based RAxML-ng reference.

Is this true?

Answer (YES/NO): NO